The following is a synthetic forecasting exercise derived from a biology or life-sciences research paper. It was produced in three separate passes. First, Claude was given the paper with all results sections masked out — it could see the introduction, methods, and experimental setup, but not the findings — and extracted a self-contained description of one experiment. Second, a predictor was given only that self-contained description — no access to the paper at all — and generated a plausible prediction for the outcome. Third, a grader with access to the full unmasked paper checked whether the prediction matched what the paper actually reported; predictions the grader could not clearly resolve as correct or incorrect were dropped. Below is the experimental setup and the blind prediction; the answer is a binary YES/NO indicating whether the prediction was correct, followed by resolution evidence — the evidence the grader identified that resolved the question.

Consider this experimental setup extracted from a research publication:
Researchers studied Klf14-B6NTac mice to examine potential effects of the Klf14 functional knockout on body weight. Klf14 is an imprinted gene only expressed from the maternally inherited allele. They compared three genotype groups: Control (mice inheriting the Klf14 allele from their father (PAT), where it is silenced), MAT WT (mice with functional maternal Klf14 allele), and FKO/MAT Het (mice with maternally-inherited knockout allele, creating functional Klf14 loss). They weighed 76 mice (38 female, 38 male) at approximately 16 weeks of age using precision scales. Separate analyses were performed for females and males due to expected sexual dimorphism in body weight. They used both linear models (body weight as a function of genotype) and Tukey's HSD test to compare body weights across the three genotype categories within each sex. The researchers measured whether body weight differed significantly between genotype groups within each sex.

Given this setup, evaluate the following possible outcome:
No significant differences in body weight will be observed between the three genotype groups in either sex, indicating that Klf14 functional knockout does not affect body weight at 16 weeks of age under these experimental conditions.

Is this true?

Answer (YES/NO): NO